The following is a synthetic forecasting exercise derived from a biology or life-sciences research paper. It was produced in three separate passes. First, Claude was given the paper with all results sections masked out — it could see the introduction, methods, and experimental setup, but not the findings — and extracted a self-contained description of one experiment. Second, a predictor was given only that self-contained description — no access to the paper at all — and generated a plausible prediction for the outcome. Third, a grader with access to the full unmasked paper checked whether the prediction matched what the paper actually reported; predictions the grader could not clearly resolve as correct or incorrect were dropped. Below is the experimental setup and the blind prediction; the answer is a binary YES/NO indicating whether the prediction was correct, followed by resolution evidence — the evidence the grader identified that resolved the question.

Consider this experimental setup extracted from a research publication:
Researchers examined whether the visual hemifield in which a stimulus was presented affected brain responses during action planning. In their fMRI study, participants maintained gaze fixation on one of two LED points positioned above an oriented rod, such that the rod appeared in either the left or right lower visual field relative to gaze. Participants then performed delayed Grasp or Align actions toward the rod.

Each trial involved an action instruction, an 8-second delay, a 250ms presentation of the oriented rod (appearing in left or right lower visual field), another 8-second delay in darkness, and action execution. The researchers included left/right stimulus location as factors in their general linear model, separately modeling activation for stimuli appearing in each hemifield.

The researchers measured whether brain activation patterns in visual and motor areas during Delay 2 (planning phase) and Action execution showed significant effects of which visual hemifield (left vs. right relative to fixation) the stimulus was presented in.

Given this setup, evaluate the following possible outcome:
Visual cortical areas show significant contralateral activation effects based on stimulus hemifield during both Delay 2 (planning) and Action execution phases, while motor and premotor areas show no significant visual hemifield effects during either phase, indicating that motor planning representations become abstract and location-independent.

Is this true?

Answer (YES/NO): NO